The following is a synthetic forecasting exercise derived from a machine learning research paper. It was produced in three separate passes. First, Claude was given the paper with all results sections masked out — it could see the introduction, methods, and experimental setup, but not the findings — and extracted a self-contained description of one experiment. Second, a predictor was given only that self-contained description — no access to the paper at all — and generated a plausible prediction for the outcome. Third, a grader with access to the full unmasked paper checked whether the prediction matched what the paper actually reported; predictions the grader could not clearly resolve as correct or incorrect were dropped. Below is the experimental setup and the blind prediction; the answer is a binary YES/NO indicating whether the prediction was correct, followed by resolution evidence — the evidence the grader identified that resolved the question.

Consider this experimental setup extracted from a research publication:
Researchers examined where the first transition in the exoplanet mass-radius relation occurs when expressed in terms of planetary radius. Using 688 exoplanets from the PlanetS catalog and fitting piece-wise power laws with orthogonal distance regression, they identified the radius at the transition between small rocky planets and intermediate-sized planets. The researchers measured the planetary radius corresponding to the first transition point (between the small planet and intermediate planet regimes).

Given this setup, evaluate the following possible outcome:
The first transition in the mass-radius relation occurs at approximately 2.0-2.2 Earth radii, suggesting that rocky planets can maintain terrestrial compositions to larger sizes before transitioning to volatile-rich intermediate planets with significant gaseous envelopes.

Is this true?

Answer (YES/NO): NO